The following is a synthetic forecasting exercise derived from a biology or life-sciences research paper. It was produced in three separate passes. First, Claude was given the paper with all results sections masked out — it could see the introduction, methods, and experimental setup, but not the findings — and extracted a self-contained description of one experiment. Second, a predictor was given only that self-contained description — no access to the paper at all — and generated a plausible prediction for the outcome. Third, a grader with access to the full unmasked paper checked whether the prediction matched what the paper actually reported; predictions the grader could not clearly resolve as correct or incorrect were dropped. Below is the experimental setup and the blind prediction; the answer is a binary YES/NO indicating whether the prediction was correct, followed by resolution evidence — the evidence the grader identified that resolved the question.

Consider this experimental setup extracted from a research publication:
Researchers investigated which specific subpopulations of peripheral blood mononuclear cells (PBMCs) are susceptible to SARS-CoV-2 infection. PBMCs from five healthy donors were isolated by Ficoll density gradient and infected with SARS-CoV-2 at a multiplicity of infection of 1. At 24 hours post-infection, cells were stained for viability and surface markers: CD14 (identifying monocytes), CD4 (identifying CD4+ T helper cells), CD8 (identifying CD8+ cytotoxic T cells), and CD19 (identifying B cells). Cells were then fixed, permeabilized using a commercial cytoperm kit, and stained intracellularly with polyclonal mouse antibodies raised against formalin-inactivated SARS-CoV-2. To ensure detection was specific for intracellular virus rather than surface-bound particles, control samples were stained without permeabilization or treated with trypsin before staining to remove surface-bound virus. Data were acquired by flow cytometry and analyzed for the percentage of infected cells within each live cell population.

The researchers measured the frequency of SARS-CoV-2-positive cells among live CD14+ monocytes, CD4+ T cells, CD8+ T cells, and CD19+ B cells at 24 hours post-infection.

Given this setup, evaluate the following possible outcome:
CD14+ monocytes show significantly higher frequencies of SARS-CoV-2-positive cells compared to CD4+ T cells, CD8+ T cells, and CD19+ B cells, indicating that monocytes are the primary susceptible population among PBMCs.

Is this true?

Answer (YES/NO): YES